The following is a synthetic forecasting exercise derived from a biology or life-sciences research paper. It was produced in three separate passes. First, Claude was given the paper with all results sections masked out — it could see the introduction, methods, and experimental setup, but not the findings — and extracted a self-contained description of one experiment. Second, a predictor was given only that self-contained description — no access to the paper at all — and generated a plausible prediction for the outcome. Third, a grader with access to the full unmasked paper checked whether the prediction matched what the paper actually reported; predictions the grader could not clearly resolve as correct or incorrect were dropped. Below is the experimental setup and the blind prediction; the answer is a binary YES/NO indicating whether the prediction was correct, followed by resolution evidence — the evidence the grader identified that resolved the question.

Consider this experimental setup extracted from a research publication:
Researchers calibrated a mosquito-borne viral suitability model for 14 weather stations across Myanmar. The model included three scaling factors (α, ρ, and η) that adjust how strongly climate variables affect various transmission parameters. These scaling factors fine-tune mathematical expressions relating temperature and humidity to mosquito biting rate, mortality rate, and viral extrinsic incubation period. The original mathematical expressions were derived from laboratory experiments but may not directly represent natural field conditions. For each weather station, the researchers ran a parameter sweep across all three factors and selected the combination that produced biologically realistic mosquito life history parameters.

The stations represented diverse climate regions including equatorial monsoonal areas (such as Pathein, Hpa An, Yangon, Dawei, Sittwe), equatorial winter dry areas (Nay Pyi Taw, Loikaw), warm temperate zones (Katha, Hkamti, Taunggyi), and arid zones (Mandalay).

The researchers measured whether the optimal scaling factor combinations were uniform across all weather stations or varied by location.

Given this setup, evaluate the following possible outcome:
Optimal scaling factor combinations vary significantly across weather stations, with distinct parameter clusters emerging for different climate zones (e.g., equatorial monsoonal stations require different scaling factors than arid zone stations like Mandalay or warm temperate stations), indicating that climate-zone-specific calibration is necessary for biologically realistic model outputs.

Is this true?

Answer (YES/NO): NO